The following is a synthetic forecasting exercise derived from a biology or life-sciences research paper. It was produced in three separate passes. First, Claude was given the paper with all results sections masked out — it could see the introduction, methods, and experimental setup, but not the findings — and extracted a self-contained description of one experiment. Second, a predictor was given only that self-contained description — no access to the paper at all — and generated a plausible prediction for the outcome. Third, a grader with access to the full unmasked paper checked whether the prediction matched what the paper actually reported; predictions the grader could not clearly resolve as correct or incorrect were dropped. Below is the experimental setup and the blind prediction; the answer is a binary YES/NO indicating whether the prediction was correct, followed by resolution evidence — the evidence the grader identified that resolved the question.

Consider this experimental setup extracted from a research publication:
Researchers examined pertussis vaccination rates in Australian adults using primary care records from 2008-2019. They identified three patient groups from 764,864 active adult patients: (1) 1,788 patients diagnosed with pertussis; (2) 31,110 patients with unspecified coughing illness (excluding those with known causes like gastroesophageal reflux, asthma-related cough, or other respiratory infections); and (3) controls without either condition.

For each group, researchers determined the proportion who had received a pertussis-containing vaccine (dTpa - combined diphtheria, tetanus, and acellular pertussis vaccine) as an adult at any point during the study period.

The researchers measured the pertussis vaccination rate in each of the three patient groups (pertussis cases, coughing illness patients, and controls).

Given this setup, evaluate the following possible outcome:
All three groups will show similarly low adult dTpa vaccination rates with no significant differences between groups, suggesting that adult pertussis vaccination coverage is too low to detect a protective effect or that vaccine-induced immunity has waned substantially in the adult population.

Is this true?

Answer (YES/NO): NO